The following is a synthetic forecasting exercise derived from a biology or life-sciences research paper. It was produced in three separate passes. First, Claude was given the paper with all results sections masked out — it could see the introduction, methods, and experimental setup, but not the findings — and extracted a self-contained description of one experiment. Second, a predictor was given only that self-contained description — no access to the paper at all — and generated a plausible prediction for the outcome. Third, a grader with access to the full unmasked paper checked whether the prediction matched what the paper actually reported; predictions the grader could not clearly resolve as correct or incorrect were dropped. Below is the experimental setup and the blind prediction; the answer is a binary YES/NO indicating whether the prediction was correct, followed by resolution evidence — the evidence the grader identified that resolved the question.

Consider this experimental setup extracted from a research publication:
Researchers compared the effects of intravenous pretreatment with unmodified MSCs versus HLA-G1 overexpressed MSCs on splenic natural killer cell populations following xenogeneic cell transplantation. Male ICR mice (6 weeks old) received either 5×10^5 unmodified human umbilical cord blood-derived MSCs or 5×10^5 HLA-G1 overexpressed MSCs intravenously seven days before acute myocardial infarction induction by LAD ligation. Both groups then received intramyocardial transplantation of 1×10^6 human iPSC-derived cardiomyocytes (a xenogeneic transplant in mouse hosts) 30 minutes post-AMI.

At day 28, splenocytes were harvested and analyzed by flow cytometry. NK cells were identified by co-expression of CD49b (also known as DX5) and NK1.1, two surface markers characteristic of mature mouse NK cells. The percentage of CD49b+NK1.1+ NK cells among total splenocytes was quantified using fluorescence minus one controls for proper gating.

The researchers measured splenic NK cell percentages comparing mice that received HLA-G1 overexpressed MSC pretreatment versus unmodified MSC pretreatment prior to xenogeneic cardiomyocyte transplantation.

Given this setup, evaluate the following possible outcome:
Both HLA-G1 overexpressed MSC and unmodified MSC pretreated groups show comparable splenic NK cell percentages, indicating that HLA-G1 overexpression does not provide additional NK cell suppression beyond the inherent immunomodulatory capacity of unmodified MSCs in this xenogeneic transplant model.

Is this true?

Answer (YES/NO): NO